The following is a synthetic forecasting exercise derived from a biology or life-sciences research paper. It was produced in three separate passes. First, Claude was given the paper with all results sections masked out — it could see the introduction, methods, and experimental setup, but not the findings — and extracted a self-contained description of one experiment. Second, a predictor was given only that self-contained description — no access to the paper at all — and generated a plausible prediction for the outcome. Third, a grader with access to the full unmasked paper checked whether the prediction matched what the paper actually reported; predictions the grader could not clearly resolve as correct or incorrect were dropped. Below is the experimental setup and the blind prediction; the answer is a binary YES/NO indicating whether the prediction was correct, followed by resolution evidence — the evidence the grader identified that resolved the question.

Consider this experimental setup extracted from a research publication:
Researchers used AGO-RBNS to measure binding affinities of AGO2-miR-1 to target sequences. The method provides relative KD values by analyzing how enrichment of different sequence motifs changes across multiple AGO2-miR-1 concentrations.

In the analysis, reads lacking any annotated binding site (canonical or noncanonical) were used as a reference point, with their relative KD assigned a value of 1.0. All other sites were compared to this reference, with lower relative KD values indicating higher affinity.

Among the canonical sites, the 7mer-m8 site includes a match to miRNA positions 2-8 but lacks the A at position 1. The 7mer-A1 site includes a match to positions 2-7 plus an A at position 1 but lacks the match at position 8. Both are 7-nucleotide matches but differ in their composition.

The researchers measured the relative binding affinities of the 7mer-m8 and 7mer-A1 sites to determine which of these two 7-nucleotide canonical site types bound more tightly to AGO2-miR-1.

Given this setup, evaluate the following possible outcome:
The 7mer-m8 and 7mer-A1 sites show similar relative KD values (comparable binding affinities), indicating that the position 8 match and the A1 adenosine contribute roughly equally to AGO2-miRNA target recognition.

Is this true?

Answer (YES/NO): NO